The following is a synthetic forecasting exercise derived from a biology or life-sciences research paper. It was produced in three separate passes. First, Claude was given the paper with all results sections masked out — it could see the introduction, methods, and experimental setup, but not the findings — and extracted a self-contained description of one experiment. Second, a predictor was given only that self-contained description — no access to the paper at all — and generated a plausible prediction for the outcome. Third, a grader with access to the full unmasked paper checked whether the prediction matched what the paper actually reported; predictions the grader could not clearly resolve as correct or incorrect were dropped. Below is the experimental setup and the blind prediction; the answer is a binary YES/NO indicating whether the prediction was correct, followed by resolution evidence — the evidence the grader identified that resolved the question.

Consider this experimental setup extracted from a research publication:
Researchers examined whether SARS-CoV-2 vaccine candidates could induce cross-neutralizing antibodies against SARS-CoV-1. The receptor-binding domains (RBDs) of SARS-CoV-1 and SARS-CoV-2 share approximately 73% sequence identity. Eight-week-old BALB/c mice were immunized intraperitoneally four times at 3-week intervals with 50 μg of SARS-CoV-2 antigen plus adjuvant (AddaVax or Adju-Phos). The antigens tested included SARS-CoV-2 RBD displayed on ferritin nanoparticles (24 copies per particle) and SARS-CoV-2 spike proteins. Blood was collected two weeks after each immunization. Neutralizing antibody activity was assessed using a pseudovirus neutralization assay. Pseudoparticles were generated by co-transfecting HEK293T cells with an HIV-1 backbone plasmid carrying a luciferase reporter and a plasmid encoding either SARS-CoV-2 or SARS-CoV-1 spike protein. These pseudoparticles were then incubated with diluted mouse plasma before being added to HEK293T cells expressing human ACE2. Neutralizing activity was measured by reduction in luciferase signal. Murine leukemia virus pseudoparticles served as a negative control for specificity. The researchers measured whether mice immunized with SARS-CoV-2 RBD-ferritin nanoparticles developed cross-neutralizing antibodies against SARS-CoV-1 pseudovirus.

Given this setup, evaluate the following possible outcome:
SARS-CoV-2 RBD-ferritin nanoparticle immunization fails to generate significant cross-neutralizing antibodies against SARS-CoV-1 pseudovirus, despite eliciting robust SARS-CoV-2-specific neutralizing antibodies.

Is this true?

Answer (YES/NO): YES